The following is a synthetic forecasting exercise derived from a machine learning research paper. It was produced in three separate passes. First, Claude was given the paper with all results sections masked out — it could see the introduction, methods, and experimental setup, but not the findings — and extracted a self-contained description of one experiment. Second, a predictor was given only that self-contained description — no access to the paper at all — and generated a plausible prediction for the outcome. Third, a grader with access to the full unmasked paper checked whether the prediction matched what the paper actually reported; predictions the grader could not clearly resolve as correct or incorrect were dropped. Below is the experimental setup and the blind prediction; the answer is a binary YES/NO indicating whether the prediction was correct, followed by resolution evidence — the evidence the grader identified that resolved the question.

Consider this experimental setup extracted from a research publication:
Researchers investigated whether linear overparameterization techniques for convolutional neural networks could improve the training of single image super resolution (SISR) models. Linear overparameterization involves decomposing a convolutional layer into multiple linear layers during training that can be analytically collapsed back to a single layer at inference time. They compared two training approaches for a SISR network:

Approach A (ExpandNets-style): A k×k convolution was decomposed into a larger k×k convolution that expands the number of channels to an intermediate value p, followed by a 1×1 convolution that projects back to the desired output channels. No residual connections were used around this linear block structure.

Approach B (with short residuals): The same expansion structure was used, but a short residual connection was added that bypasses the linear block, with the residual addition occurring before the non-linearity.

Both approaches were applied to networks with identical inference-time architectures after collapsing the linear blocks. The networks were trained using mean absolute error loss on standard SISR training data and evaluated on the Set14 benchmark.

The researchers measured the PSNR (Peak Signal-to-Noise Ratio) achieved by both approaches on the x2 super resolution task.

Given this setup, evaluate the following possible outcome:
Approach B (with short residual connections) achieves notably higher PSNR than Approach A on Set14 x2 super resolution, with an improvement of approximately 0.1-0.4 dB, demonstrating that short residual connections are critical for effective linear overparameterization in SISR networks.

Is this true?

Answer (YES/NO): NO